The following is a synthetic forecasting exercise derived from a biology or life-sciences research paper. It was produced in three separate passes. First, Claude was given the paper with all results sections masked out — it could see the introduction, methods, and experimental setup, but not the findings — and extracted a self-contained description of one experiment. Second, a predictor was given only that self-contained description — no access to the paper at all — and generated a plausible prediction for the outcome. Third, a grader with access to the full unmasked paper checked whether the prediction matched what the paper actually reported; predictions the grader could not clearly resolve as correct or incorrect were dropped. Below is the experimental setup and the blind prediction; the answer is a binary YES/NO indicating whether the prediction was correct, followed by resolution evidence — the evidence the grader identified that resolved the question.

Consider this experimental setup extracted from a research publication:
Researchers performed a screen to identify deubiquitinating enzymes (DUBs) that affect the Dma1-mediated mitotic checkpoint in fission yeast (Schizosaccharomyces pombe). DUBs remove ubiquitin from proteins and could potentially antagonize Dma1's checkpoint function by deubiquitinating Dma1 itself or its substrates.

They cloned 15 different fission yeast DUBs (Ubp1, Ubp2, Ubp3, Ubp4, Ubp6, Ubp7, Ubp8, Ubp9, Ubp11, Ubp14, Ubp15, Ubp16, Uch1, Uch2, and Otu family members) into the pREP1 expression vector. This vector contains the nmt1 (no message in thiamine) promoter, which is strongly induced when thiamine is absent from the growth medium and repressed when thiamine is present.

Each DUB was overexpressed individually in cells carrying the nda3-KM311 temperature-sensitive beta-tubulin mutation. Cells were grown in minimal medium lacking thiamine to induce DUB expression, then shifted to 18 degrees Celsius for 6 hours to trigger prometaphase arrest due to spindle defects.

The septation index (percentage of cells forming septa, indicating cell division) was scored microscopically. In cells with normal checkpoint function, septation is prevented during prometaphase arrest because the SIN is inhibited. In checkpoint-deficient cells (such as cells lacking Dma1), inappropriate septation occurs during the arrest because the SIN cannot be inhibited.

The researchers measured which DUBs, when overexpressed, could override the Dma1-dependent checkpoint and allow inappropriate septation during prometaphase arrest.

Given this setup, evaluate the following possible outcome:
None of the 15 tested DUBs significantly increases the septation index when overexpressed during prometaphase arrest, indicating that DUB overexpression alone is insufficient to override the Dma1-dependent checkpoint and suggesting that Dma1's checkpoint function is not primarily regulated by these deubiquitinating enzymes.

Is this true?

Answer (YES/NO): NO